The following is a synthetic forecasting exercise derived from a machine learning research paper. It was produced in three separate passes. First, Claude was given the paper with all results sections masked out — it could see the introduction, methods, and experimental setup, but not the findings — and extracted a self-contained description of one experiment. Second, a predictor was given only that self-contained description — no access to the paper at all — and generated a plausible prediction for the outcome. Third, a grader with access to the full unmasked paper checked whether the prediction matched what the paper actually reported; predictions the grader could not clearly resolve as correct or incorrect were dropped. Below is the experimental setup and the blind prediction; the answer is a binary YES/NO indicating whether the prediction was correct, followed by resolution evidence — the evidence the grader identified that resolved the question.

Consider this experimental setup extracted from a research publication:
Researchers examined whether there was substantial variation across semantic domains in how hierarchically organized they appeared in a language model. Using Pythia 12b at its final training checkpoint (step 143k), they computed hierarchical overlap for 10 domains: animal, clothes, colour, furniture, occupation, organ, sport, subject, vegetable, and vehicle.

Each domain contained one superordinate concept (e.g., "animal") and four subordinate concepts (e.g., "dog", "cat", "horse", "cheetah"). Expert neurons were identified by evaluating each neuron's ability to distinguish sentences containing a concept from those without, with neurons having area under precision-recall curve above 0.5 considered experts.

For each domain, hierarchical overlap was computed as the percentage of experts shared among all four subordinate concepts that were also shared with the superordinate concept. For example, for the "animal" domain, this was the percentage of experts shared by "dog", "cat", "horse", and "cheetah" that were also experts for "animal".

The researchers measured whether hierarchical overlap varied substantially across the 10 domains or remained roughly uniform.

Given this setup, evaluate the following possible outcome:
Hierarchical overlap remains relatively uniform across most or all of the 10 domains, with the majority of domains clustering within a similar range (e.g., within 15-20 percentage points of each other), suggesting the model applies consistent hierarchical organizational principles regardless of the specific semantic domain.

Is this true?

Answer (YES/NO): NO